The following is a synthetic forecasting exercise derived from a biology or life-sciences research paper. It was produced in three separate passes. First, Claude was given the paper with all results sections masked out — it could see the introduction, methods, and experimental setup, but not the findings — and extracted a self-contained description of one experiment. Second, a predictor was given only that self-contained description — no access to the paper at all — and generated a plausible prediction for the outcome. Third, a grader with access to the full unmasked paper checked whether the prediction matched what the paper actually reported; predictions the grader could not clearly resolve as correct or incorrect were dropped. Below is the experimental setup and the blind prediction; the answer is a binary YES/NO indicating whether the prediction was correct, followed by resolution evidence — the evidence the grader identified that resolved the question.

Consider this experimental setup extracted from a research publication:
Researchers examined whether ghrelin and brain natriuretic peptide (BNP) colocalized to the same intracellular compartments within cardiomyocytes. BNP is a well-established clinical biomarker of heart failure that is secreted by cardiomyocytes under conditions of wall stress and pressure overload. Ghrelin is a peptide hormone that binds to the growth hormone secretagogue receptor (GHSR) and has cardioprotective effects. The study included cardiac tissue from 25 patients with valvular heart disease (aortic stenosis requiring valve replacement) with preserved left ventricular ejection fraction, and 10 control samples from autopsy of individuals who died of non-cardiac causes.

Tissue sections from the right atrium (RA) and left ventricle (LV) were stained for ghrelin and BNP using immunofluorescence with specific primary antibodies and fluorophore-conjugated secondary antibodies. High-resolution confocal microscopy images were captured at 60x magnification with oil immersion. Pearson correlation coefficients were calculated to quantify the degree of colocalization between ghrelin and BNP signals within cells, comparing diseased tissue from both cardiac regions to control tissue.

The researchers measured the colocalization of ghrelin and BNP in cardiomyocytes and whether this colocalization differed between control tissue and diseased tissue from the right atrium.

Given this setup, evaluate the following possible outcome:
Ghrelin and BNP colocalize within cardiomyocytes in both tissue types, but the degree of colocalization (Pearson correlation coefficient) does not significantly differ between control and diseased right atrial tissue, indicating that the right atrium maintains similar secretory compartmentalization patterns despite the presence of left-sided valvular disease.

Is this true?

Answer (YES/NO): NO